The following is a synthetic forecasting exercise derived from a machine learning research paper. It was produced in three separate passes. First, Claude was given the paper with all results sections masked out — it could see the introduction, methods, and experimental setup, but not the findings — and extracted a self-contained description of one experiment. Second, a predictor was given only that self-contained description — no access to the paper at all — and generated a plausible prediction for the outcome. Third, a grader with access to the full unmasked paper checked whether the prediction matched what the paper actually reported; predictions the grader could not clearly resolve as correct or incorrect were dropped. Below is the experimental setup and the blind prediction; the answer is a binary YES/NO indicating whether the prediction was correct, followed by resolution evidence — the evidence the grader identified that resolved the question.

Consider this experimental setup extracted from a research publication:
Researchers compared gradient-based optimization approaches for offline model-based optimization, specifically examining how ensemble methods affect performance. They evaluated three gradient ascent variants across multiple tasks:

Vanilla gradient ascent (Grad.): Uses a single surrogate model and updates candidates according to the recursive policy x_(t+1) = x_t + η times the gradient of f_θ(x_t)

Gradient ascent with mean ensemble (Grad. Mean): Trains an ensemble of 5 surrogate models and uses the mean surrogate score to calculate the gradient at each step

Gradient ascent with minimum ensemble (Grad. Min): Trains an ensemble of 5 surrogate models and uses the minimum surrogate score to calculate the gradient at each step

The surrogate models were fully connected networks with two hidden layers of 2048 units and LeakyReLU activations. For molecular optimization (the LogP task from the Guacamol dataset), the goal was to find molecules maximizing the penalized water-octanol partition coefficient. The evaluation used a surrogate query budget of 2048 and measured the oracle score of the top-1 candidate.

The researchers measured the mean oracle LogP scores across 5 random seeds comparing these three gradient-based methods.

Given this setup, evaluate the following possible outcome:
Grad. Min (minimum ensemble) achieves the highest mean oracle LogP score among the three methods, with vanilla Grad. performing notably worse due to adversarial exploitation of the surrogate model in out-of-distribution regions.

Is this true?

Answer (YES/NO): YES